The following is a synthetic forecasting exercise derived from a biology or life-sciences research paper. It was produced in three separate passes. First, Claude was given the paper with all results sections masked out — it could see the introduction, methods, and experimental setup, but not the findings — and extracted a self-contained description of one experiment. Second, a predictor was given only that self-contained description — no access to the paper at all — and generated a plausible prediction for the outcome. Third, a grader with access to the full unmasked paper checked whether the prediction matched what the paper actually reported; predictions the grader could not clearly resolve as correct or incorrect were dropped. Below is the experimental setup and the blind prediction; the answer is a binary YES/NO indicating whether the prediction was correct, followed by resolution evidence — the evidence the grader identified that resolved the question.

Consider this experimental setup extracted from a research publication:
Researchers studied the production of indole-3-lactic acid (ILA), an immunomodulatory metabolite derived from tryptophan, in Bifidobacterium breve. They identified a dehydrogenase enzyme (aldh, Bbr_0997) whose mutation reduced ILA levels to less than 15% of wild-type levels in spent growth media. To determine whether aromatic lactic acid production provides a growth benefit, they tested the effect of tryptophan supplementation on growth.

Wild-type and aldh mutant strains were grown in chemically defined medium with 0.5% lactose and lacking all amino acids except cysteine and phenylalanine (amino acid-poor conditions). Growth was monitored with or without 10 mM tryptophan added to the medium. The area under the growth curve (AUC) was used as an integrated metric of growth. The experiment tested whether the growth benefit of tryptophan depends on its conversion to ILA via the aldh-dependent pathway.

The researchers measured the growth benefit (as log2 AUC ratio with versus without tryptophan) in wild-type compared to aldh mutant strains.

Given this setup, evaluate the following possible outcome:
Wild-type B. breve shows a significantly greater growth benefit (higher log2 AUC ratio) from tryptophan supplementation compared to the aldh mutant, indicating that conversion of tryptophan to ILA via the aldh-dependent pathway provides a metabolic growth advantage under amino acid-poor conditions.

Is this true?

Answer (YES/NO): YES